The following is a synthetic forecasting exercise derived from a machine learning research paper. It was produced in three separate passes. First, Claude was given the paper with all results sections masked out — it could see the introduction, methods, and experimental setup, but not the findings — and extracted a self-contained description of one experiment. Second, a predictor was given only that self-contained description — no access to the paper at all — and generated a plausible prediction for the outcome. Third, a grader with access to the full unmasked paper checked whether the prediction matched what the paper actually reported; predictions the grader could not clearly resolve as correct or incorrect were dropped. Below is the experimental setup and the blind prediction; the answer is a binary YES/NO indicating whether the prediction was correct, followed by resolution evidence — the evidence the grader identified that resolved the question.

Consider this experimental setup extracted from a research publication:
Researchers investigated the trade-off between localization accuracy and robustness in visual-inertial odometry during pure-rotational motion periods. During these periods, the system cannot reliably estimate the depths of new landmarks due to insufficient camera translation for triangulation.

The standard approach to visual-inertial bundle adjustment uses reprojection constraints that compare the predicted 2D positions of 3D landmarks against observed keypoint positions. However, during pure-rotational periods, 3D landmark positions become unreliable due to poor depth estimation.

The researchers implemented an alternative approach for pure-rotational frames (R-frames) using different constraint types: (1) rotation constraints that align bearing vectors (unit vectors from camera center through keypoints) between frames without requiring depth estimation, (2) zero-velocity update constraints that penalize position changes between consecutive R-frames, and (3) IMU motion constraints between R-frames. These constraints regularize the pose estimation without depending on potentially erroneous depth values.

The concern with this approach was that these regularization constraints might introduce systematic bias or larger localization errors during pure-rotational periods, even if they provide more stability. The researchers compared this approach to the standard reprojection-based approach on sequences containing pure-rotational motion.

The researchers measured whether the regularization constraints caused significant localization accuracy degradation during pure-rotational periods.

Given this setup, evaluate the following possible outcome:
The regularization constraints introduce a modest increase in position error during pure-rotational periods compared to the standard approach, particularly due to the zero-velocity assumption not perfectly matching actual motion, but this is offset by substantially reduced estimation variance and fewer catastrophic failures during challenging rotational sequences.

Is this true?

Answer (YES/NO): NO